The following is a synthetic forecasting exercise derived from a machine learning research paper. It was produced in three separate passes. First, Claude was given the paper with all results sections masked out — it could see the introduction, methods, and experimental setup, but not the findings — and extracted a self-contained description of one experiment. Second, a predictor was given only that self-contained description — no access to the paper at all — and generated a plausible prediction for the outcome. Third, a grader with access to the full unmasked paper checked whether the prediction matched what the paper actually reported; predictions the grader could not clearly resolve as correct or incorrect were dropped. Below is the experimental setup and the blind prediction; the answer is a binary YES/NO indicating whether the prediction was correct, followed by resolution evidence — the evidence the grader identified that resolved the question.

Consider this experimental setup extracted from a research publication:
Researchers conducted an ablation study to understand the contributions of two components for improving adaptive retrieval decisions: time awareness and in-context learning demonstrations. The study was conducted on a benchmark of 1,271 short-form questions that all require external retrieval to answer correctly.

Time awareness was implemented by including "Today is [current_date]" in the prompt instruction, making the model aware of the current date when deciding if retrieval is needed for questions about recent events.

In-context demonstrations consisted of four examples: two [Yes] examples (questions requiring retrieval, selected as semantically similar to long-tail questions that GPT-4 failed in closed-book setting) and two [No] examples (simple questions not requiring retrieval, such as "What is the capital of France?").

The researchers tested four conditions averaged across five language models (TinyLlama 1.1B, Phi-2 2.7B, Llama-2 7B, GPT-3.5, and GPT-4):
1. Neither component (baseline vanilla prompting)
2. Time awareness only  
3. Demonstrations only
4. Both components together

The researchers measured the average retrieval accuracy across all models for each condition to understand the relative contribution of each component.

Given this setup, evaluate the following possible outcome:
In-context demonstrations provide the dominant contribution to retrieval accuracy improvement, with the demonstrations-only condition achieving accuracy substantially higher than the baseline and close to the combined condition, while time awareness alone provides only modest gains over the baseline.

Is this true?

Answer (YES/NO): YES